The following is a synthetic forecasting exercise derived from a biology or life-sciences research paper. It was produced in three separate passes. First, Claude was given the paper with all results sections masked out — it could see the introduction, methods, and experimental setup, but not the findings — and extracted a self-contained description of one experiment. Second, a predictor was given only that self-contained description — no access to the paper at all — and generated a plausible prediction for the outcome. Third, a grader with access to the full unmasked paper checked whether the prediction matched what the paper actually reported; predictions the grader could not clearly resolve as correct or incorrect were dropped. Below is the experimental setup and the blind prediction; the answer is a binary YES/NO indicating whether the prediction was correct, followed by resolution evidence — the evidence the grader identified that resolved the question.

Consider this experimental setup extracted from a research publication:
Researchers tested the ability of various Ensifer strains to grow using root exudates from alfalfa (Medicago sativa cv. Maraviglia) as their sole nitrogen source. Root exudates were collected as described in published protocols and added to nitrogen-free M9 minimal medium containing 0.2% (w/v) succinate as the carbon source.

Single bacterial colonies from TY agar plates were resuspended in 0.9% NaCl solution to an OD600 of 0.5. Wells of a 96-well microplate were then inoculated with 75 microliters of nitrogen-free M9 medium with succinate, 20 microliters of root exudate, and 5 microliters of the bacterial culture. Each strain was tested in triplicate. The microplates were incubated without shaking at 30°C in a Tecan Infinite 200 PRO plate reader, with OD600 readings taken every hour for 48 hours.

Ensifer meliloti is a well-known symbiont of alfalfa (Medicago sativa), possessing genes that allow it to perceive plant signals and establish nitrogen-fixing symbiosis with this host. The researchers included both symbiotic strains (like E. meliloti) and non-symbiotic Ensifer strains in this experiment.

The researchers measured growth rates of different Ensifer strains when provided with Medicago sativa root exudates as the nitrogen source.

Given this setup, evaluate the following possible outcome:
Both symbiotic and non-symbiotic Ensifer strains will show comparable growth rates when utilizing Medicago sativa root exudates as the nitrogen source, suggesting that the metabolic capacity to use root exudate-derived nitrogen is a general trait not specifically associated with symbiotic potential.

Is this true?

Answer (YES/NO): YES